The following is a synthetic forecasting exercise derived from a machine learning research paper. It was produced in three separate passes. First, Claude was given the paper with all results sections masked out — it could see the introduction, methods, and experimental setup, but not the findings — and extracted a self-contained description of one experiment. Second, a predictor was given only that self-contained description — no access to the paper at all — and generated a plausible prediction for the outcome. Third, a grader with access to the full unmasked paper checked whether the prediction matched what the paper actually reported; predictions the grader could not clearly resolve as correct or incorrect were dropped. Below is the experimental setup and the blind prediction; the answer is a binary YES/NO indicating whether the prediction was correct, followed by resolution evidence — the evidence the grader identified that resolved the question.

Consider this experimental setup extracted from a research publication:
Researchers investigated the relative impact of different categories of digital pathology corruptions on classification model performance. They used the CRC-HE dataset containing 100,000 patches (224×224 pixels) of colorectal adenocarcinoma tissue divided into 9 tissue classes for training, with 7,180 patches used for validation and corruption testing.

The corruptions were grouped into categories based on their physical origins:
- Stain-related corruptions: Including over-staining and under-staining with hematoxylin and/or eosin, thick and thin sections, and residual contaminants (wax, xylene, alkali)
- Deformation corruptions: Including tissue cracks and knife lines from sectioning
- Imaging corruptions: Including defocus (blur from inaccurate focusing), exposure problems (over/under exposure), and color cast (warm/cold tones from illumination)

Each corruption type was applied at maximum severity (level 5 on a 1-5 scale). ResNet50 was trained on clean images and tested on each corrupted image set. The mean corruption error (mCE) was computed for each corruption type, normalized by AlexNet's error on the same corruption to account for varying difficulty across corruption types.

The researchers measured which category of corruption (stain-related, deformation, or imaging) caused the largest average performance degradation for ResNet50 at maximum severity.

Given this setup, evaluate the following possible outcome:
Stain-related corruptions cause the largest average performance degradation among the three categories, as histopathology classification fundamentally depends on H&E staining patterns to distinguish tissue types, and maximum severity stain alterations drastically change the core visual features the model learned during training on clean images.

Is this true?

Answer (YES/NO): NO